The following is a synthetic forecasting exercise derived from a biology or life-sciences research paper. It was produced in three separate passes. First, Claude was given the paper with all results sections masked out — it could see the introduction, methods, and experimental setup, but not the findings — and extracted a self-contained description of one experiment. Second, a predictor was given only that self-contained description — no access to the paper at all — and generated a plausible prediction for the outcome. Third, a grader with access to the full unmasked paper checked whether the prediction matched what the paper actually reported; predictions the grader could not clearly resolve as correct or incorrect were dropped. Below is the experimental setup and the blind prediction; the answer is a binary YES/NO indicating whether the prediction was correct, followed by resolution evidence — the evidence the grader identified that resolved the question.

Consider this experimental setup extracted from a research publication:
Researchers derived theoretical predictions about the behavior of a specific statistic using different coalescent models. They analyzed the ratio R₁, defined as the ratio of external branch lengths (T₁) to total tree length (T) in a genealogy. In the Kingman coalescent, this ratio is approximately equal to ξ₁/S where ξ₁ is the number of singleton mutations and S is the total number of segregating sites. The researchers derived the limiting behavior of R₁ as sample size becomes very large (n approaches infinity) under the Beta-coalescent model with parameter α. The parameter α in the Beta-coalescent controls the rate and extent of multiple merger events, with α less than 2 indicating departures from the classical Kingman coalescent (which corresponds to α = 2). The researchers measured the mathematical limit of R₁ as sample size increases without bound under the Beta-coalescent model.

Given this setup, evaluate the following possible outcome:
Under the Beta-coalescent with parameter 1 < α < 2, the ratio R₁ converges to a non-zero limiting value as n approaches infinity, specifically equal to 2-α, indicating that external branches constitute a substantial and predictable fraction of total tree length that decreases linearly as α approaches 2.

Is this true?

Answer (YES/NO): YES